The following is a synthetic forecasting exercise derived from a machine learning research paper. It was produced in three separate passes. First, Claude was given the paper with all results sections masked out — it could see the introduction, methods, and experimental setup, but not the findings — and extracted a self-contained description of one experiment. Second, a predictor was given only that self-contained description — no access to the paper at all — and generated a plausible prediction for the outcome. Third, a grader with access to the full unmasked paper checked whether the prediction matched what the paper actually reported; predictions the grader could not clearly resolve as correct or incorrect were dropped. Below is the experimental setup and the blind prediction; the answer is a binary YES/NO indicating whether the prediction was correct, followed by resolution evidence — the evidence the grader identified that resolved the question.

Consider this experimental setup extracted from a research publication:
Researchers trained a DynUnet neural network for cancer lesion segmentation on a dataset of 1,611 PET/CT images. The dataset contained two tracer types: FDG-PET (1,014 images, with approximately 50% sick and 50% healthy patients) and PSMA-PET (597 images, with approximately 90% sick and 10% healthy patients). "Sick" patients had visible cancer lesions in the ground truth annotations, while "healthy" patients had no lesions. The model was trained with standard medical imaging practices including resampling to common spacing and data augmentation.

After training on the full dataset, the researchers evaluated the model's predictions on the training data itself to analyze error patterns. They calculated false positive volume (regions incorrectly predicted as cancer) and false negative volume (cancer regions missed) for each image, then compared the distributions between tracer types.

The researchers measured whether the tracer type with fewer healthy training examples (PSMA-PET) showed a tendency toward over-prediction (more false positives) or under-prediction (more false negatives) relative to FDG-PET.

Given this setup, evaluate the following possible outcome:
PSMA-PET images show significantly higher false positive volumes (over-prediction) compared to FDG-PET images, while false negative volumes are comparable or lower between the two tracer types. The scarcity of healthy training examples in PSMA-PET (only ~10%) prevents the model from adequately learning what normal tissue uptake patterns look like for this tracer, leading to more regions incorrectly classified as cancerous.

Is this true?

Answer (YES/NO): NO